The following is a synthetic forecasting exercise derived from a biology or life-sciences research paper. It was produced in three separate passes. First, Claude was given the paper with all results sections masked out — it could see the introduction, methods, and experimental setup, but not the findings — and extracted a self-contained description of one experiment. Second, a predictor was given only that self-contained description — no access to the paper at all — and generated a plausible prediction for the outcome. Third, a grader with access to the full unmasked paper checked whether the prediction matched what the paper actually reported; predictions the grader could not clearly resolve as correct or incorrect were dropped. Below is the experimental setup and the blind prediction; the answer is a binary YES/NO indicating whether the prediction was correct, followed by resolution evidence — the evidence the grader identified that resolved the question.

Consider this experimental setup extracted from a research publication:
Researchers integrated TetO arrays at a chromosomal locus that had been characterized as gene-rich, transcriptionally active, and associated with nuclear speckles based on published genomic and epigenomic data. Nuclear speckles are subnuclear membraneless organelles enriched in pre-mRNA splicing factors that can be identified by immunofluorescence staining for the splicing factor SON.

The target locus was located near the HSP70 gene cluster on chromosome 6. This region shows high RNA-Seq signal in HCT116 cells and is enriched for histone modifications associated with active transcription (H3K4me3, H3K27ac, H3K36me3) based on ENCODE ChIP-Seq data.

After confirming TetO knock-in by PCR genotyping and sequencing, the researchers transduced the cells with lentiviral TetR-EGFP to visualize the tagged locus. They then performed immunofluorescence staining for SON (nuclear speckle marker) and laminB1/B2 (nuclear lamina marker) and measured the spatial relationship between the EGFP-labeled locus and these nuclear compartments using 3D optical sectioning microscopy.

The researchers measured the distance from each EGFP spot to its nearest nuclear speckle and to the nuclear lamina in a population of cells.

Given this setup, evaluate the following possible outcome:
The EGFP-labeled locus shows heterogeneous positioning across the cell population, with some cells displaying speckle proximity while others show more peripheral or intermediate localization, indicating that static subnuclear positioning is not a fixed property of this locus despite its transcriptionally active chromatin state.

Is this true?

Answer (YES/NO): NO